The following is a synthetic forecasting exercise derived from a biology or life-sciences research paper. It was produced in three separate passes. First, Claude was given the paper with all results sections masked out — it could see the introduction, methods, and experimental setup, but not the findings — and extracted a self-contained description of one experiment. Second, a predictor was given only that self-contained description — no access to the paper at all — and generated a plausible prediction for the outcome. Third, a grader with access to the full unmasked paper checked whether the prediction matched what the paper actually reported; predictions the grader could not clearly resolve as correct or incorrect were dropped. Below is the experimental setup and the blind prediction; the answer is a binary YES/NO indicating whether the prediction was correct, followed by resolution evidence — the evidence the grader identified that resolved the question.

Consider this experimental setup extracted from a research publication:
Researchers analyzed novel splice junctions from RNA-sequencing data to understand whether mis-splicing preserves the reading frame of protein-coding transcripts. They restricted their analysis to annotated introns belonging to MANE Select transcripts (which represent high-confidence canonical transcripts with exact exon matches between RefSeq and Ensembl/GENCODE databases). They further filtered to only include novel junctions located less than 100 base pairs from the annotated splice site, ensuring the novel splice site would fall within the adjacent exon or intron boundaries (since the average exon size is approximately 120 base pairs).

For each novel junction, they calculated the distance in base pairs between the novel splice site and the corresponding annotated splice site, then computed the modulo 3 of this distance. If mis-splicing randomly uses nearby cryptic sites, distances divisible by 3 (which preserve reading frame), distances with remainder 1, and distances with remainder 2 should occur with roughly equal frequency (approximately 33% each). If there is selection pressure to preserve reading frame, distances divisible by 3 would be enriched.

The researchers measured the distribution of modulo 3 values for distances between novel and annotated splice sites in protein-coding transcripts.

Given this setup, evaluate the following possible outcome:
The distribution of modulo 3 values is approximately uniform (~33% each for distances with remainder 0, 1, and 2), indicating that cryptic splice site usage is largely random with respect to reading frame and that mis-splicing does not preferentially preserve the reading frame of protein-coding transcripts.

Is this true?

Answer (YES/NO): NO